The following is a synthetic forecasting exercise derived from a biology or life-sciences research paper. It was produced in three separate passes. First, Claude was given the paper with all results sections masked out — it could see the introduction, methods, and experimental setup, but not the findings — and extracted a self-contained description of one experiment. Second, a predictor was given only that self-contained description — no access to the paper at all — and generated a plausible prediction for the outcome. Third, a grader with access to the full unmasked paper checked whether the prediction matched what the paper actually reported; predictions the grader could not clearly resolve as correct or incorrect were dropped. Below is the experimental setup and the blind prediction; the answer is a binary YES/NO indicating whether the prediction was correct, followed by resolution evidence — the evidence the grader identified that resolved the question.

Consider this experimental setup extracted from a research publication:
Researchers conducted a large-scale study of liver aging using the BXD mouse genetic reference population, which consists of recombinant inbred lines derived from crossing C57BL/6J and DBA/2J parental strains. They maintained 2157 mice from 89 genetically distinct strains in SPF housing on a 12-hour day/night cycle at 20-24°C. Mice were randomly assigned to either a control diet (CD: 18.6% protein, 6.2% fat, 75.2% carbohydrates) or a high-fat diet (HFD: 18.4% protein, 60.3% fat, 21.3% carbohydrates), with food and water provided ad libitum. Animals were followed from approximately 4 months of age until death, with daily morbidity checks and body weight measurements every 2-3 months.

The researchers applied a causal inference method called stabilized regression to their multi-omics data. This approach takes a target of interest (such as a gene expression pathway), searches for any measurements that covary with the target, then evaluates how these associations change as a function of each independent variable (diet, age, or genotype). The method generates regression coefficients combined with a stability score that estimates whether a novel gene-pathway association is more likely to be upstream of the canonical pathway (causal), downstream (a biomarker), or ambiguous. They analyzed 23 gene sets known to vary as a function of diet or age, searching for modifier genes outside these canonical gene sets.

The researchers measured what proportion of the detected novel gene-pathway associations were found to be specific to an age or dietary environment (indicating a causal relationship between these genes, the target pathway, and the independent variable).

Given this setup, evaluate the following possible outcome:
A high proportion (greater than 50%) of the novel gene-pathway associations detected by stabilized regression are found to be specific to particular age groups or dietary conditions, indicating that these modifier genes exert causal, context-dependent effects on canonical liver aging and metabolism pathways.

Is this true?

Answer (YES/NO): NO